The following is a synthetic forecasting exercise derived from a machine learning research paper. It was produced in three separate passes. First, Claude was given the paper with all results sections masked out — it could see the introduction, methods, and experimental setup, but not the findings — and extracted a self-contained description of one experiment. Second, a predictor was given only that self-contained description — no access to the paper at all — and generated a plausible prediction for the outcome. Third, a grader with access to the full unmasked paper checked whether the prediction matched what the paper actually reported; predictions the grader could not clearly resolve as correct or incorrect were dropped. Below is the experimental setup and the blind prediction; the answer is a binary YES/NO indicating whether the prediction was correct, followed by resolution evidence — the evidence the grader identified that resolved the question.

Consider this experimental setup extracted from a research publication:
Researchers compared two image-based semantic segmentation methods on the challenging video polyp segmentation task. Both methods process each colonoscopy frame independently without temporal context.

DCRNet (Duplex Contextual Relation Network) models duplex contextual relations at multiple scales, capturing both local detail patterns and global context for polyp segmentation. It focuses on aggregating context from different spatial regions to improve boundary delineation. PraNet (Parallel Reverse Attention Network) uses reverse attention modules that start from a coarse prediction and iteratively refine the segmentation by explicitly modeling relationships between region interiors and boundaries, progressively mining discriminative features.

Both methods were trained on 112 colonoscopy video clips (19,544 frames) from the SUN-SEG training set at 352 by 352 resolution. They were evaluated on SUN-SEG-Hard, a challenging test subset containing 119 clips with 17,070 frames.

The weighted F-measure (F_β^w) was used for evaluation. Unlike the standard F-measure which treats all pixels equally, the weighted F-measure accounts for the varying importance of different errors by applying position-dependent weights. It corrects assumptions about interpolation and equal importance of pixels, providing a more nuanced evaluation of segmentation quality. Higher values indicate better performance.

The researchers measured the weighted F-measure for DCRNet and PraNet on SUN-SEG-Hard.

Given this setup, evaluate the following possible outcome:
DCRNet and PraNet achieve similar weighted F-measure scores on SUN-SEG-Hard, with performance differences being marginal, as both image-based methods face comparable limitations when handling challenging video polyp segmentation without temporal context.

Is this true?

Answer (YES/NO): NO